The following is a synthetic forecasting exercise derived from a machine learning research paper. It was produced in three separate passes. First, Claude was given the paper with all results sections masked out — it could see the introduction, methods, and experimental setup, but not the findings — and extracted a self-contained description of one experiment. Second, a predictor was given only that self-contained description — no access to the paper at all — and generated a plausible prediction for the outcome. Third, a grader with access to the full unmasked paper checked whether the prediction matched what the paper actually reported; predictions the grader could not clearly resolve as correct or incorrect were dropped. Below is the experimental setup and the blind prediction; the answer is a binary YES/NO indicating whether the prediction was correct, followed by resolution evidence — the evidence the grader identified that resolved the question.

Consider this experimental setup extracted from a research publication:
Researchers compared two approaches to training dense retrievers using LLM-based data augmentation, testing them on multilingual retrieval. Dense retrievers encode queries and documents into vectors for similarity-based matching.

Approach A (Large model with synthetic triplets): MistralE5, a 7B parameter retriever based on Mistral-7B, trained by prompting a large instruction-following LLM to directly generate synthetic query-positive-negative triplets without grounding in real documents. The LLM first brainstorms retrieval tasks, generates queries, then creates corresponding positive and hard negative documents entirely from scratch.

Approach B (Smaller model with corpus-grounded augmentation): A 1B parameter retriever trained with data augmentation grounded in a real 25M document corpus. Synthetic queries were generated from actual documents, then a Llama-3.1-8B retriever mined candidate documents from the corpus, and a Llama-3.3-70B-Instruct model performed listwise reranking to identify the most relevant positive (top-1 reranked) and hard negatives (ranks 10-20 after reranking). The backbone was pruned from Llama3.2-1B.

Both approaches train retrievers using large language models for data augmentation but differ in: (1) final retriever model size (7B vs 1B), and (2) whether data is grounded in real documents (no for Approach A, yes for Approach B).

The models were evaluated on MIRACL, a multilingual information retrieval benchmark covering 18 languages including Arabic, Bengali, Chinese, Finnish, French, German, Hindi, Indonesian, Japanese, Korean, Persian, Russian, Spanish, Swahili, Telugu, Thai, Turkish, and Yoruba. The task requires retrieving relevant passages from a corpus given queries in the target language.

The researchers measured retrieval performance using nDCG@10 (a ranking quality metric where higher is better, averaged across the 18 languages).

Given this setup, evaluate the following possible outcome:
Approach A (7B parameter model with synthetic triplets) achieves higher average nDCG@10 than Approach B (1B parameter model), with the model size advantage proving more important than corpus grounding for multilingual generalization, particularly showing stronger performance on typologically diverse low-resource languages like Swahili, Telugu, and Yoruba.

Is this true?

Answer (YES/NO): NO